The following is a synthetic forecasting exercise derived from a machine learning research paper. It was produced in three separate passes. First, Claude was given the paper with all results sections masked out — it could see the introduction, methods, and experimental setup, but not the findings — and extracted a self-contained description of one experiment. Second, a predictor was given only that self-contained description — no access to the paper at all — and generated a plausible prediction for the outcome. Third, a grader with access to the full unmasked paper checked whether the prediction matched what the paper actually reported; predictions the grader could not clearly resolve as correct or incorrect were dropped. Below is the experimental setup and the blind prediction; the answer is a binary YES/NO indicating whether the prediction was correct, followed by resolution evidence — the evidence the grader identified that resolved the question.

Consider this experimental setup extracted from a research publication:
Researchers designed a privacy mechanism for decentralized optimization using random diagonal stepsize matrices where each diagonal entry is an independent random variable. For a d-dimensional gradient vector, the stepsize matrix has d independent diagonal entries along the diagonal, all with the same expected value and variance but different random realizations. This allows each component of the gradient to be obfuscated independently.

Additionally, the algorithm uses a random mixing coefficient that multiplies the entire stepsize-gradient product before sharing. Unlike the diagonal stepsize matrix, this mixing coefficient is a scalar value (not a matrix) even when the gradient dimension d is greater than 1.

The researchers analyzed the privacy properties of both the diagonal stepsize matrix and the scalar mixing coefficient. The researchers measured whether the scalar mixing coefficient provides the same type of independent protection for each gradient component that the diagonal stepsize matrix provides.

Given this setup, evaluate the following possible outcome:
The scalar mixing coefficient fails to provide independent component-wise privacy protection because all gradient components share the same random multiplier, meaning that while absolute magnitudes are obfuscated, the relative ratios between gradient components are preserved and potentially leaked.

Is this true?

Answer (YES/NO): YES